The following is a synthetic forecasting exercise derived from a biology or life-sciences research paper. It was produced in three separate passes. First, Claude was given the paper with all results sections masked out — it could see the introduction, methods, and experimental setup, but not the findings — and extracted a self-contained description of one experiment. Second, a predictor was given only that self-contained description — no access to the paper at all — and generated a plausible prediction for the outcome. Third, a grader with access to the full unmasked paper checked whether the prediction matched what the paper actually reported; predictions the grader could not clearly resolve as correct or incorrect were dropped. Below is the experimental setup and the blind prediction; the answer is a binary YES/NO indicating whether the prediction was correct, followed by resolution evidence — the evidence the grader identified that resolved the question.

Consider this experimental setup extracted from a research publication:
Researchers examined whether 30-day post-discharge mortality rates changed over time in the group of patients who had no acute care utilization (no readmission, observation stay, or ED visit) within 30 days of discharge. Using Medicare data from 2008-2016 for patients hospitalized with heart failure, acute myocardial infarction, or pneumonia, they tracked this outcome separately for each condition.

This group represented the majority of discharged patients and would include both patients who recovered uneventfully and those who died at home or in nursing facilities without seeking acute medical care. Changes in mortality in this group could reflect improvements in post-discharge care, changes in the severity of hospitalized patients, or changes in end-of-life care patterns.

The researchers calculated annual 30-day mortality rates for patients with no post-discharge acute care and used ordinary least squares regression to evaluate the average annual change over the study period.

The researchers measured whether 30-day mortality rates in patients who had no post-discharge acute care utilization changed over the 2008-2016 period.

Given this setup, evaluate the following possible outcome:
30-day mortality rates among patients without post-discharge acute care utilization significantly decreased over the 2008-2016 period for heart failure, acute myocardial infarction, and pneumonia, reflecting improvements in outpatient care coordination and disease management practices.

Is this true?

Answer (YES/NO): NO